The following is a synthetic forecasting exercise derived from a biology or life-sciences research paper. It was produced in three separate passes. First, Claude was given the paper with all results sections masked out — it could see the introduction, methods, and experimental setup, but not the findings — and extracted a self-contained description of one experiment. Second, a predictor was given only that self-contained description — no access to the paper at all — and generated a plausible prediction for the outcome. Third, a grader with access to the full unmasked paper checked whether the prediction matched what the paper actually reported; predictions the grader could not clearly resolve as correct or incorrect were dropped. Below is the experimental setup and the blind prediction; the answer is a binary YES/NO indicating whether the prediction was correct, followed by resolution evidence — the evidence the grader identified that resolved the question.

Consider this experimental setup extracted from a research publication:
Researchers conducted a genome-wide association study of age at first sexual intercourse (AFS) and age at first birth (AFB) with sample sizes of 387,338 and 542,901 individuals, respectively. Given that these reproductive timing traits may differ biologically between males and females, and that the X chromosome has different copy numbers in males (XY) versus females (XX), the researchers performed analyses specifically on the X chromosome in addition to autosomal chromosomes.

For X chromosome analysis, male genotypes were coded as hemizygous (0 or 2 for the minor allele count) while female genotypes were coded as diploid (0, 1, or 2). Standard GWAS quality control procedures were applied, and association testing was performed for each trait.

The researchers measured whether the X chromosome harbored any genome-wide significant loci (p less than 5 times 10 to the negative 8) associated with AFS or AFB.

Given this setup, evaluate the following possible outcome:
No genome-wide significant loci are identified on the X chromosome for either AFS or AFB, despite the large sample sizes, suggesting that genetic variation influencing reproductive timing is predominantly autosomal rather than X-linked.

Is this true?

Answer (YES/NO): NO